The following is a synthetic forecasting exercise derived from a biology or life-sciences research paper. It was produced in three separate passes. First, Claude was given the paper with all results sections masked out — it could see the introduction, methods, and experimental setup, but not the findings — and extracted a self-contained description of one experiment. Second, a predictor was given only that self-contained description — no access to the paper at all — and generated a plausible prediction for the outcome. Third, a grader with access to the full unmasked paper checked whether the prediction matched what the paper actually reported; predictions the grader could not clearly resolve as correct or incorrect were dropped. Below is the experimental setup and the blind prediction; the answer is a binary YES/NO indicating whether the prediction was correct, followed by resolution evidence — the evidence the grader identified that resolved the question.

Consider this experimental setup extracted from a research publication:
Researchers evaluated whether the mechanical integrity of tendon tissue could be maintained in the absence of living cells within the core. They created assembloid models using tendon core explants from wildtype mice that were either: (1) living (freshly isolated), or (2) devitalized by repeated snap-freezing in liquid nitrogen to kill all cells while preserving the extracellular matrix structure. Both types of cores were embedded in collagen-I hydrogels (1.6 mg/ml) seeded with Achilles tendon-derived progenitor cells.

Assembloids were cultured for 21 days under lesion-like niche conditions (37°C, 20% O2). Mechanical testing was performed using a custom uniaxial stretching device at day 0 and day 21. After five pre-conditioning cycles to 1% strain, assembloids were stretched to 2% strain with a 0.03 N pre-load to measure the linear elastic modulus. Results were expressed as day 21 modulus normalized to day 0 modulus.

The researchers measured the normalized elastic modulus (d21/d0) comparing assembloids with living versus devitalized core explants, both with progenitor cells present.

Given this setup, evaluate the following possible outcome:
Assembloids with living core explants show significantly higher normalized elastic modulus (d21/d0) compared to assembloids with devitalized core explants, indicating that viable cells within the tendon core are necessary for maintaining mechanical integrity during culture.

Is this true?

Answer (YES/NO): NO